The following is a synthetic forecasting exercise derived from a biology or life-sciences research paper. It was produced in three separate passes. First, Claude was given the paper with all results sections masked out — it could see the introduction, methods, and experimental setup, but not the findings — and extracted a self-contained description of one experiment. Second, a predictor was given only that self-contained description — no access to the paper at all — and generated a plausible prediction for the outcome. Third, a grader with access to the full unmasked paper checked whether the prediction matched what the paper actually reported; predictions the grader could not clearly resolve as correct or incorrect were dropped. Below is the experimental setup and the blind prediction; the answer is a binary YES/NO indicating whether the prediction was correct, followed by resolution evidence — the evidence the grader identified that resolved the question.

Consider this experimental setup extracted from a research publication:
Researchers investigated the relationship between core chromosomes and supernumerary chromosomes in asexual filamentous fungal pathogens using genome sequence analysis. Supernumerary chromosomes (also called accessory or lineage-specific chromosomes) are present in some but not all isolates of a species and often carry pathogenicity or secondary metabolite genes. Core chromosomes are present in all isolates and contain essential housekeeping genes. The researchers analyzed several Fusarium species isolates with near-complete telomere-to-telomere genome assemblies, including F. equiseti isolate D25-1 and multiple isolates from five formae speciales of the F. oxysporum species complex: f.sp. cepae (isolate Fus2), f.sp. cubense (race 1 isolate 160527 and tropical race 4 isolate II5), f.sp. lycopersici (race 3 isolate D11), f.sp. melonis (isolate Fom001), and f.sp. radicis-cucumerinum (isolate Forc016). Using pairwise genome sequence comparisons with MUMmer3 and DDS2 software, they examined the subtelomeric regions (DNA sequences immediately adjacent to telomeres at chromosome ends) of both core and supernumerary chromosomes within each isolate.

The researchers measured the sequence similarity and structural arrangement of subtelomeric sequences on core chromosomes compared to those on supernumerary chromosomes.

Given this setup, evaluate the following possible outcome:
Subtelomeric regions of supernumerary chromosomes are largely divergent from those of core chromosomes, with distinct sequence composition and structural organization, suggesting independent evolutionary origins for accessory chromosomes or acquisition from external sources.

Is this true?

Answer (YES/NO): NO